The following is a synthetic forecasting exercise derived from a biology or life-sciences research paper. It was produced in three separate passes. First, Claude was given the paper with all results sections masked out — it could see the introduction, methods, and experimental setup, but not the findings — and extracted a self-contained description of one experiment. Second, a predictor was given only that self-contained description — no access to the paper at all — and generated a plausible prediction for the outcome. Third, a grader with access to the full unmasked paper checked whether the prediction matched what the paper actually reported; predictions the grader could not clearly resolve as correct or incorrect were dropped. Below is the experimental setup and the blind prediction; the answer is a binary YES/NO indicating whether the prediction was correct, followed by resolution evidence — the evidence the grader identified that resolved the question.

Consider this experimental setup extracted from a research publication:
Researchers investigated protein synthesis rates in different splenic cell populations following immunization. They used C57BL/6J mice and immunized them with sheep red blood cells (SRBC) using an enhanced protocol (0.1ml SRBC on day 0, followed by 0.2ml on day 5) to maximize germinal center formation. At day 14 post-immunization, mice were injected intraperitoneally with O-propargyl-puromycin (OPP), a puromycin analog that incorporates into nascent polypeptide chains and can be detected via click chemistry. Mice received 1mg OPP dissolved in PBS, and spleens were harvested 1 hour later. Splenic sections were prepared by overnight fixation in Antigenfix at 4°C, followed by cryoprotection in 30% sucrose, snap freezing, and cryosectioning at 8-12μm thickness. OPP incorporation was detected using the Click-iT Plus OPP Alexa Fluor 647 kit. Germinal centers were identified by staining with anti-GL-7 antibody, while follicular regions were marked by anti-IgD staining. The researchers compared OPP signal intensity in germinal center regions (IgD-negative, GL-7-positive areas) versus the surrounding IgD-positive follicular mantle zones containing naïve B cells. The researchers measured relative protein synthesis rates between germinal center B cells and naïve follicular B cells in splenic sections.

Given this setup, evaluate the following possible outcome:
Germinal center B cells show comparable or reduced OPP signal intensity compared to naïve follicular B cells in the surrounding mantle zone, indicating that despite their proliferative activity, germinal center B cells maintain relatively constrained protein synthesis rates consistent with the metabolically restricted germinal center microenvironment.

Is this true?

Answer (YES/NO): NO